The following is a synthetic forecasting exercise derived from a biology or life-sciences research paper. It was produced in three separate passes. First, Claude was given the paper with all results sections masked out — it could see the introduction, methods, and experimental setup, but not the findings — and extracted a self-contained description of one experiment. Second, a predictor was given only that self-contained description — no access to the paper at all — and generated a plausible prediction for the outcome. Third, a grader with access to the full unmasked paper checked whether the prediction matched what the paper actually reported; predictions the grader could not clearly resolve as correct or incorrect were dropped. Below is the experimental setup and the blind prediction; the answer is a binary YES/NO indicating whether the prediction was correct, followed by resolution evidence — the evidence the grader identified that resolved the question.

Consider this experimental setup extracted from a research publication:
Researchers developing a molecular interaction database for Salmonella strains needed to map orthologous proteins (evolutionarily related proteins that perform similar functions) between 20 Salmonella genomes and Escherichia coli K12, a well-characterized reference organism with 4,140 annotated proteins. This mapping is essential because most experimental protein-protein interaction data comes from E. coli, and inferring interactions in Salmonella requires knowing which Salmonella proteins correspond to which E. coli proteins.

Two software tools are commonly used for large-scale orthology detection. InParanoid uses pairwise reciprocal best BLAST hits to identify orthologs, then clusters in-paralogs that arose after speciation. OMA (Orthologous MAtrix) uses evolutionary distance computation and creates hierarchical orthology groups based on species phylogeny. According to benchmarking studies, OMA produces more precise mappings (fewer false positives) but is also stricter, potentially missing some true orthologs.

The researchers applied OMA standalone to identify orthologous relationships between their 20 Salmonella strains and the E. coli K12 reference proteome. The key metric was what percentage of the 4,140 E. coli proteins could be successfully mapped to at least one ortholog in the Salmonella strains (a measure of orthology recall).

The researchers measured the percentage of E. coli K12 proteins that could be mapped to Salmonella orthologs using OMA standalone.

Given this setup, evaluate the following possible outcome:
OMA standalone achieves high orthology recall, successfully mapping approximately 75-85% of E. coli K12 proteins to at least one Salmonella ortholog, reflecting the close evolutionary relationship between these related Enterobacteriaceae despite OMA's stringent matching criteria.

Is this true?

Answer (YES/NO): NO